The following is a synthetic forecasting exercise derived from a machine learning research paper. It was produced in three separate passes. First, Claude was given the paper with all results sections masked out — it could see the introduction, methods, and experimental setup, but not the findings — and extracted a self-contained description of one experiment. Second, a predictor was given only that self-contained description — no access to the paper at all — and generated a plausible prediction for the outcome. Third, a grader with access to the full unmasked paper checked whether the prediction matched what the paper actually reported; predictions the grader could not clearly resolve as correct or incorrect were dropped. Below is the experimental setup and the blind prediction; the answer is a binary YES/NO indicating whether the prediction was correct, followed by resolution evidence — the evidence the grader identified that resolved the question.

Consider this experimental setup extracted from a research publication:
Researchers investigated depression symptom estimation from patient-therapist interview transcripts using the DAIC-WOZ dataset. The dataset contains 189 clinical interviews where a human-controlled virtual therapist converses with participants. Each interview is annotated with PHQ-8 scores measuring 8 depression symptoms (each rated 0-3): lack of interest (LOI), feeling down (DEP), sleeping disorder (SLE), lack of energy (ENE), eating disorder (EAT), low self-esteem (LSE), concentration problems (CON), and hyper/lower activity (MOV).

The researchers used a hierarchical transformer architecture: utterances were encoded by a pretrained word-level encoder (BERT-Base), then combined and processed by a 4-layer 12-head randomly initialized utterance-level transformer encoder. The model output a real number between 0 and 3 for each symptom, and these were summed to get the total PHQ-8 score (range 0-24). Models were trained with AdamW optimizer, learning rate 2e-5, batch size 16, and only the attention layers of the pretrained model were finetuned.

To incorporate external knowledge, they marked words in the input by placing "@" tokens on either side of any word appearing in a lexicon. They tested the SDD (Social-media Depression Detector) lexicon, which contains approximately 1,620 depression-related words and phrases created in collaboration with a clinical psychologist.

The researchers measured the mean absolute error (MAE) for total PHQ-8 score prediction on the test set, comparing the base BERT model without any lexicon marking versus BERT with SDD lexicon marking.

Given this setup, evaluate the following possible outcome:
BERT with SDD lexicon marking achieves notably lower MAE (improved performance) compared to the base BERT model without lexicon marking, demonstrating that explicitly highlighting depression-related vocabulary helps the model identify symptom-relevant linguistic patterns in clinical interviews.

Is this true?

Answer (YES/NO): NO